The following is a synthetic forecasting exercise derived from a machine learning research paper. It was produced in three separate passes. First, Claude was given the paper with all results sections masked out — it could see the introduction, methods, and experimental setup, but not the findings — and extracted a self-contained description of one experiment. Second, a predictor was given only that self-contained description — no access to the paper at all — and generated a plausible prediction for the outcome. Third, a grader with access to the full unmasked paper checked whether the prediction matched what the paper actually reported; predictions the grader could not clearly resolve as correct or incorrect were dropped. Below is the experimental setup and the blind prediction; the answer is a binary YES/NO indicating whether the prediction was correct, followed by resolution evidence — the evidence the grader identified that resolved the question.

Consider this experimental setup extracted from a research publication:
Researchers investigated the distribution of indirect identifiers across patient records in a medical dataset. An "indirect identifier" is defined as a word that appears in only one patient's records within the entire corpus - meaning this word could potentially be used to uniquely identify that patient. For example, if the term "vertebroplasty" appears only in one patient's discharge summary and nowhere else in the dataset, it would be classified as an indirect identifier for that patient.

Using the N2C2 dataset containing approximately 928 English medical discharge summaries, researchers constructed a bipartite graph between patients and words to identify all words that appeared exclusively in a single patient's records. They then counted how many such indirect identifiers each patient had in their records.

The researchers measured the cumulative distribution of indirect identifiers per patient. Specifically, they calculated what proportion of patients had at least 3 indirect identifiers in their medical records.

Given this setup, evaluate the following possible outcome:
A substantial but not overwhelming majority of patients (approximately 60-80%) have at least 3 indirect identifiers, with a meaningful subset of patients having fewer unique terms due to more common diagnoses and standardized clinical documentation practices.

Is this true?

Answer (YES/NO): NO